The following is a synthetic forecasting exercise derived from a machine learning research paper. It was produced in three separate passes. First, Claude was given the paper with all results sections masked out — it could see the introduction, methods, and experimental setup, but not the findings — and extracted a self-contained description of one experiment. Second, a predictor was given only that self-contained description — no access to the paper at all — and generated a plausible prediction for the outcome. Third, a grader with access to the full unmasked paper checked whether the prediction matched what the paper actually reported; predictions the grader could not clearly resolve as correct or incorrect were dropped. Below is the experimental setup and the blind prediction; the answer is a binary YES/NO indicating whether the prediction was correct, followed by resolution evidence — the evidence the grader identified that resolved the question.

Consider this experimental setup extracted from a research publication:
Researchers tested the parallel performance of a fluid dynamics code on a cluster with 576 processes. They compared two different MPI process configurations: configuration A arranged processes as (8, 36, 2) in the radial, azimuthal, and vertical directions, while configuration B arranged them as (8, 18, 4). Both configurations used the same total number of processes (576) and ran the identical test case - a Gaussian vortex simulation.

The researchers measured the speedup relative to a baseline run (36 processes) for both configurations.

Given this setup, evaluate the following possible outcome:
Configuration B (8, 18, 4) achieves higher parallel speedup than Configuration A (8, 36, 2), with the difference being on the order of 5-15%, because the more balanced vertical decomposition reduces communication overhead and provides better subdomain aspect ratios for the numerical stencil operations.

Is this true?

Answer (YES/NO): YES